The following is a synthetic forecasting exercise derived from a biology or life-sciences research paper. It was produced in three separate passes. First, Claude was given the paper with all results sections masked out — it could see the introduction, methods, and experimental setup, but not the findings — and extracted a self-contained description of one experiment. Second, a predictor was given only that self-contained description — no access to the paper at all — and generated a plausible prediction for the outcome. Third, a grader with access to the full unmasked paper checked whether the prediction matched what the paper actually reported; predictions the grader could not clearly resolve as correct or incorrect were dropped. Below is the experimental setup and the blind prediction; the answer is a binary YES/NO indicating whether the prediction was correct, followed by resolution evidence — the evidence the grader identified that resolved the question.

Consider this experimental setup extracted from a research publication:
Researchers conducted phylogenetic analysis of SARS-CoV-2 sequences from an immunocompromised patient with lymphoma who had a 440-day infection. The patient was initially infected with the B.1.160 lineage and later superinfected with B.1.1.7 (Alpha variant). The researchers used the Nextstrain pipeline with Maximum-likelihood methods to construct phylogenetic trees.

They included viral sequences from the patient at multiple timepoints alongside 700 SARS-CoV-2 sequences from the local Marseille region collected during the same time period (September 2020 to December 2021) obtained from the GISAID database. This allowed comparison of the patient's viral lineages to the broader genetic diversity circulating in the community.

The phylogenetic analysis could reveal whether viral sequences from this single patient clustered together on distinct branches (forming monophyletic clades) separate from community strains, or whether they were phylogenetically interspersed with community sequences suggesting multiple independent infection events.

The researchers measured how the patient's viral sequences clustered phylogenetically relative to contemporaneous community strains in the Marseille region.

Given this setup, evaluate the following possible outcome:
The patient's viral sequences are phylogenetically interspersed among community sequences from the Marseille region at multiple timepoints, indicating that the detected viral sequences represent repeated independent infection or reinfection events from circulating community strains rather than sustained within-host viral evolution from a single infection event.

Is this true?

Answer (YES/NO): NO